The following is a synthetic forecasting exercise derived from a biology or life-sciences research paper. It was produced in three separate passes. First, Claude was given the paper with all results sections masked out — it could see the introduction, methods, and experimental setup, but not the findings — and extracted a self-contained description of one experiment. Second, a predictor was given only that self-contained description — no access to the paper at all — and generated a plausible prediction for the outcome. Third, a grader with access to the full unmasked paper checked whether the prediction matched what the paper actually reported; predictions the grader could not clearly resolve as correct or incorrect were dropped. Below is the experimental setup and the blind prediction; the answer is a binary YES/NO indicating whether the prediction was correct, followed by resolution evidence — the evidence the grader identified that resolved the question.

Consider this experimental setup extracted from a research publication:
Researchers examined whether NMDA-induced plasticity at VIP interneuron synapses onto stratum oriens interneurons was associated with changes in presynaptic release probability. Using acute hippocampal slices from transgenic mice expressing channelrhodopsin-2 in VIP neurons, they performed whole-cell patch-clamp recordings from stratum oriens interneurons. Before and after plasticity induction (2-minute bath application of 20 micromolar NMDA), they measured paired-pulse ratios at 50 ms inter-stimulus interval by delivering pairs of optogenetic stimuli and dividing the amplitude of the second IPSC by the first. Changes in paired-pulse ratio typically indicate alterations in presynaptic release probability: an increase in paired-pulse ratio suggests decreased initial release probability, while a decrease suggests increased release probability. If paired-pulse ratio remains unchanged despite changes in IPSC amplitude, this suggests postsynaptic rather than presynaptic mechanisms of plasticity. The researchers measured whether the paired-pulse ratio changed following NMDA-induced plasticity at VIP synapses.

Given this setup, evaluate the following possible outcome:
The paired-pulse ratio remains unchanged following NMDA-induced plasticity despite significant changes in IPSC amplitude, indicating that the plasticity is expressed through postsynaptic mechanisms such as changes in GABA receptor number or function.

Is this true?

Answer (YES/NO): YES